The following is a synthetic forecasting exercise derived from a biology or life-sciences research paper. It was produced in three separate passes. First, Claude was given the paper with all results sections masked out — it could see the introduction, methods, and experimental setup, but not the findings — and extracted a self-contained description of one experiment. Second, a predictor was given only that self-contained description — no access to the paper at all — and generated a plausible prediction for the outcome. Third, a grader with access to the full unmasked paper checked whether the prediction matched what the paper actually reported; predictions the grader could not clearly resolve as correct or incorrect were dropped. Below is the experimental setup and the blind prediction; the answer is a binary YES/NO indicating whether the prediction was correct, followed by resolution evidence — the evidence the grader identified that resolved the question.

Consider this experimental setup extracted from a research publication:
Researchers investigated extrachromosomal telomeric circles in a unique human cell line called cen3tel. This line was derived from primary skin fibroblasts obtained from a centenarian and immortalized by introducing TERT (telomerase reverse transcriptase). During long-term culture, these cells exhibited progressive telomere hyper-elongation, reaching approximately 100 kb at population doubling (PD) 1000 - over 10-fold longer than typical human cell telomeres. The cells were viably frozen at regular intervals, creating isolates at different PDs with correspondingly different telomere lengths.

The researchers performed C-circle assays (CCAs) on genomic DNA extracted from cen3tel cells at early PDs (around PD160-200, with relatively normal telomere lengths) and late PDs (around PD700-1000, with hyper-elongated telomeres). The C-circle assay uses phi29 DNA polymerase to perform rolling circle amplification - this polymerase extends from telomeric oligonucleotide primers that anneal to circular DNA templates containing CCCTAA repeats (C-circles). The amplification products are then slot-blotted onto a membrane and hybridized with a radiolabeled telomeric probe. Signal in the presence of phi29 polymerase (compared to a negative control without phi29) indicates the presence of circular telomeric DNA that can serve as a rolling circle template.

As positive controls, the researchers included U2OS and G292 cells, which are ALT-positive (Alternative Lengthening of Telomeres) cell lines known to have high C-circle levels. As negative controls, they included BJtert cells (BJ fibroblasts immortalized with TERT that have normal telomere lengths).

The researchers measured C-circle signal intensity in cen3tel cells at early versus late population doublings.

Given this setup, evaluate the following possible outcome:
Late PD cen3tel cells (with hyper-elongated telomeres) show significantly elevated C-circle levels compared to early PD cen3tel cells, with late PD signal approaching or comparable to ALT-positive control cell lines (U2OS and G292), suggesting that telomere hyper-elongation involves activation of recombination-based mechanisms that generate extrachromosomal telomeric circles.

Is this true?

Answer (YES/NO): NO